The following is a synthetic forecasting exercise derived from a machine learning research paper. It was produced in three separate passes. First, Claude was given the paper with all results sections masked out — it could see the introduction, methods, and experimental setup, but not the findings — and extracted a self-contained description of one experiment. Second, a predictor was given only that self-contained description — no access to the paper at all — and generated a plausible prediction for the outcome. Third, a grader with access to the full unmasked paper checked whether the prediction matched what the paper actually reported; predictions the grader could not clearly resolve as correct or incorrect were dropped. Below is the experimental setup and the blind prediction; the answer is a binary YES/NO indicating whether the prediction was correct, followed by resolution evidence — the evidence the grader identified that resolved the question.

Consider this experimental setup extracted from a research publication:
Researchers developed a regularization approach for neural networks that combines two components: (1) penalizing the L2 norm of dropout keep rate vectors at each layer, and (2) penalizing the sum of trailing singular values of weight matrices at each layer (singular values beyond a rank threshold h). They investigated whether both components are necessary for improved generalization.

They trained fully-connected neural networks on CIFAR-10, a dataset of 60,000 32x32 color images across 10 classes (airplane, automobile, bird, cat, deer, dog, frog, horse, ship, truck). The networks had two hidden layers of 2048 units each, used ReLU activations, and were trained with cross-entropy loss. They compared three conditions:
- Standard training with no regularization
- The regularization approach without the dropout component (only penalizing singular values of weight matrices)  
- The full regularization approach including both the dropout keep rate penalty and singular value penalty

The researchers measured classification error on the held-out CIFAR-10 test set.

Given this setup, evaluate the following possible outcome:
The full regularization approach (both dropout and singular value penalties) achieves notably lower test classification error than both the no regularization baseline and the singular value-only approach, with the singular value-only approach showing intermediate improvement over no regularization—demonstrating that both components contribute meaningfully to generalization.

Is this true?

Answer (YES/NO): YES